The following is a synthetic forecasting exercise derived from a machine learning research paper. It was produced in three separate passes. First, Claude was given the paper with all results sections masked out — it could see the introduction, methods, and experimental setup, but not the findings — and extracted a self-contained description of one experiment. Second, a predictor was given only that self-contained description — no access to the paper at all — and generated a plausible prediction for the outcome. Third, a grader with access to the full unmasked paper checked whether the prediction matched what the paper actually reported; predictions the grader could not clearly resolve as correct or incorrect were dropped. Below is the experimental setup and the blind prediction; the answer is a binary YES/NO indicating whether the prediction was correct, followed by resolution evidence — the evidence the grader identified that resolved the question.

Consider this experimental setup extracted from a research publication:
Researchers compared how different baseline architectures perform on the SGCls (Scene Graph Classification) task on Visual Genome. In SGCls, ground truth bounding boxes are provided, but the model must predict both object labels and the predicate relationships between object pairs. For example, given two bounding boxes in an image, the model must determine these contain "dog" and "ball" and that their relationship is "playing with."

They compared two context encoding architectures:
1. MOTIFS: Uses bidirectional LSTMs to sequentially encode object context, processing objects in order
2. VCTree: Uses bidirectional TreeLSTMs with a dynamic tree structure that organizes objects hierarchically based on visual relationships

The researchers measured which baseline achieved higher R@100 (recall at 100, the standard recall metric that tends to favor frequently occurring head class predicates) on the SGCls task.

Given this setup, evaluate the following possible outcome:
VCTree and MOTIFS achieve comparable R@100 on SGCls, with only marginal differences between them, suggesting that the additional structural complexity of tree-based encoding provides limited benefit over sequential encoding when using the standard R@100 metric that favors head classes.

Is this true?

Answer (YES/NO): NO